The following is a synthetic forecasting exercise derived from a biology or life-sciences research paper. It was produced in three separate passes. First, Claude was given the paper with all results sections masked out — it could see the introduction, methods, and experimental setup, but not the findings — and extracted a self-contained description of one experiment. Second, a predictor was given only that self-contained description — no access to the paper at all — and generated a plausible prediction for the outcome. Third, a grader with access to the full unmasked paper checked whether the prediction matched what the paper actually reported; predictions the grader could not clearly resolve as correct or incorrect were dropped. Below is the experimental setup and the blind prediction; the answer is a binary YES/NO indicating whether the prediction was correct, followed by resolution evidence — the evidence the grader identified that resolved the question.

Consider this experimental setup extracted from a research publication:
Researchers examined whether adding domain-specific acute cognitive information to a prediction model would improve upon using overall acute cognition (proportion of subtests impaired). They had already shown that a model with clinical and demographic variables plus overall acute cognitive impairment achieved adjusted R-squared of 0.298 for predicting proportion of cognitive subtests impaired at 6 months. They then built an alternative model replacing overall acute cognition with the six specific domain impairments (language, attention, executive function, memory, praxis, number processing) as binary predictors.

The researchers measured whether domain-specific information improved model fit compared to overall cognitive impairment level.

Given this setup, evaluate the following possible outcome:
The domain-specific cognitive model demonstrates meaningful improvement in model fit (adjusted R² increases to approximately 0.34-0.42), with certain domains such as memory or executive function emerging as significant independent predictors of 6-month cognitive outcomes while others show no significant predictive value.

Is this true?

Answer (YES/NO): NO